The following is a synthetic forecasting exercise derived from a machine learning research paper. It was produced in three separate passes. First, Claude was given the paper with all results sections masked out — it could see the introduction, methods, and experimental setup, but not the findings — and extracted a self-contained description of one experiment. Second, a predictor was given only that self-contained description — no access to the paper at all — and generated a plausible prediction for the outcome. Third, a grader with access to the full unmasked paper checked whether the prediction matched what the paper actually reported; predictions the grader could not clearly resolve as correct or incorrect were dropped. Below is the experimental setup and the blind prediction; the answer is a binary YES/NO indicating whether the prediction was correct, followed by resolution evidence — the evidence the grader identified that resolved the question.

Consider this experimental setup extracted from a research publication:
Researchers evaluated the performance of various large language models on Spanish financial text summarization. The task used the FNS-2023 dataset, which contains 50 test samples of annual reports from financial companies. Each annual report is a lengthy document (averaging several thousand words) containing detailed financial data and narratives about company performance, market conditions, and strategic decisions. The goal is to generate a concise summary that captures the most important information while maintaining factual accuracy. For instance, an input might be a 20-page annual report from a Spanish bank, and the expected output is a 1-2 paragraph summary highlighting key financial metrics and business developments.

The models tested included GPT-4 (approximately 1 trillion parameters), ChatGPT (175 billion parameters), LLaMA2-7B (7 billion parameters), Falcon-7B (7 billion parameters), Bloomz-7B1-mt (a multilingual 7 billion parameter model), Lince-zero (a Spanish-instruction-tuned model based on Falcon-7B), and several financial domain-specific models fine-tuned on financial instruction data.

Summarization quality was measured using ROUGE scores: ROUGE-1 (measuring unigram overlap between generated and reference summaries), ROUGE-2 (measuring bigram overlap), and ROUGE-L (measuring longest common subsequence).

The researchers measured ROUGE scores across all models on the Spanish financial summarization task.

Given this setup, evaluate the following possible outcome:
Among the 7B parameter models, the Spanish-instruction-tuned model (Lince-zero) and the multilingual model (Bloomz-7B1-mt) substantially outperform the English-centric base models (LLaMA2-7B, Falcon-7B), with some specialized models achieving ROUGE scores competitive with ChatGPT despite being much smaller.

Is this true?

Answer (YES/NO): NO